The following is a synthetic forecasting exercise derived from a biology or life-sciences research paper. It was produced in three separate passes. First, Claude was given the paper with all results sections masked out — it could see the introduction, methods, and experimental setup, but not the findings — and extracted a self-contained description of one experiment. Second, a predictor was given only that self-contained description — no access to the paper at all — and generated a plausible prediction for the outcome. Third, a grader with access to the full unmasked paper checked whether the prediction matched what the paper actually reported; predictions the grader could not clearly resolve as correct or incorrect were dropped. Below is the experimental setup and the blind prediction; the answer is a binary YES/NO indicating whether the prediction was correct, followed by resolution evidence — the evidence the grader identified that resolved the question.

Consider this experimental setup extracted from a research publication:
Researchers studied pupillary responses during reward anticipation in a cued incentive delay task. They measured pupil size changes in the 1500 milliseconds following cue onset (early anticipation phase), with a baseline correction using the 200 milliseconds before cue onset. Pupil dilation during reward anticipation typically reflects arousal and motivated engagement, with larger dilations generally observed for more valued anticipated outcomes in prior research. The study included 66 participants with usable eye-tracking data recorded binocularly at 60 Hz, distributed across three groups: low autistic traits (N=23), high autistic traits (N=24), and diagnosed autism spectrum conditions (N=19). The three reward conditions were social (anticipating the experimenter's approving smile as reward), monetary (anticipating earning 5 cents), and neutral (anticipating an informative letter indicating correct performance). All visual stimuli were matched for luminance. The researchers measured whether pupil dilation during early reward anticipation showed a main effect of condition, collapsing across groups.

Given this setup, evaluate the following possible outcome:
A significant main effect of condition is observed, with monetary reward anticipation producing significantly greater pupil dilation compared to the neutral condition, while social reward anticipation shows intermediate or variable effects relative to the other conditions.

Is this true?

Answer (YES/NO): NO